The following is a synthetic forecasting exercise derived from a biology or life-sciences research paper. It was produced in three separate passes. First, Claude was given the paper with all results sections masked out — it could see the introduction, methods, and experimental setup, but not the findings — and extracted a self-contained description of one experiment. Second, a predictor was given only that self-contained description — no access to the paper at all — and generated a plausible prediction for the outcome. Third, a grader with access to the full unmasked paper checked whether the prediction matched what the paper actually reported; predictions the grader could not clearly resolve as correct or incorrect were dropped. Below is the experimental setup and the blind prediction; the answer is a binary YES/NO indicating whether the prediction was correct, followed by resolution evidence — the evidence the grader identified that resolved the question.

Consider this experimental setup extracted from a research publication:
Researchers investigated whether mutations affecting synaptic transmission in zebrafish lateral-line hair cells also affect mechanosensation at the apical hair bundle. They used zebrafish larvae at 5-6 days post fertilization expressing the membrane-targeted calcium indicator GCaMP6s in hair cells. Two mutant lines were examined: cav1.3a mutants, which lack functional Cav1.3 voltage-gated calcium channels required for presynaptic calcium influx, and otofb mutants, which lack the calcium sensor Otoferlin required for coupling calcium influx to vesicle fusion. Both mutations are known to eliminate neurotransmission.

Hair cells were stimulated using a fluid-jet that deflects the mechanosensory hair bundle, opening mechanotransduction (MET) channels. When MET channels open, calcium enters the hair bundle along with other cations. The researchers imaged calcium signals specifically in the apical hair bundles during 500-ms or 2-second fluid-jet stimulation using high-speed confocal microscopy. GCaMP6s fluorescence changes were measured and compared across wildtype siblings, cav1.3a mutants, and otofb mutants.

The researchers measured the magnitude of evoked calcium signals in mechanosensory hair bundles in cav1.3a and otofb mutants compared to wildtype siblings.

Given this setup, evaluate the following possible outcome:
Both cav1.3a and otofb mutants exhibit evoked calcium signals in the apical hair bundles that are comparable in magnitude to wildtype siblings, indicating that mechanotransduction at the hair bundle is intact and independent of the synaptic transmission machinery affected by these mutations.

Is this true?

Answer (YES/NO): YES